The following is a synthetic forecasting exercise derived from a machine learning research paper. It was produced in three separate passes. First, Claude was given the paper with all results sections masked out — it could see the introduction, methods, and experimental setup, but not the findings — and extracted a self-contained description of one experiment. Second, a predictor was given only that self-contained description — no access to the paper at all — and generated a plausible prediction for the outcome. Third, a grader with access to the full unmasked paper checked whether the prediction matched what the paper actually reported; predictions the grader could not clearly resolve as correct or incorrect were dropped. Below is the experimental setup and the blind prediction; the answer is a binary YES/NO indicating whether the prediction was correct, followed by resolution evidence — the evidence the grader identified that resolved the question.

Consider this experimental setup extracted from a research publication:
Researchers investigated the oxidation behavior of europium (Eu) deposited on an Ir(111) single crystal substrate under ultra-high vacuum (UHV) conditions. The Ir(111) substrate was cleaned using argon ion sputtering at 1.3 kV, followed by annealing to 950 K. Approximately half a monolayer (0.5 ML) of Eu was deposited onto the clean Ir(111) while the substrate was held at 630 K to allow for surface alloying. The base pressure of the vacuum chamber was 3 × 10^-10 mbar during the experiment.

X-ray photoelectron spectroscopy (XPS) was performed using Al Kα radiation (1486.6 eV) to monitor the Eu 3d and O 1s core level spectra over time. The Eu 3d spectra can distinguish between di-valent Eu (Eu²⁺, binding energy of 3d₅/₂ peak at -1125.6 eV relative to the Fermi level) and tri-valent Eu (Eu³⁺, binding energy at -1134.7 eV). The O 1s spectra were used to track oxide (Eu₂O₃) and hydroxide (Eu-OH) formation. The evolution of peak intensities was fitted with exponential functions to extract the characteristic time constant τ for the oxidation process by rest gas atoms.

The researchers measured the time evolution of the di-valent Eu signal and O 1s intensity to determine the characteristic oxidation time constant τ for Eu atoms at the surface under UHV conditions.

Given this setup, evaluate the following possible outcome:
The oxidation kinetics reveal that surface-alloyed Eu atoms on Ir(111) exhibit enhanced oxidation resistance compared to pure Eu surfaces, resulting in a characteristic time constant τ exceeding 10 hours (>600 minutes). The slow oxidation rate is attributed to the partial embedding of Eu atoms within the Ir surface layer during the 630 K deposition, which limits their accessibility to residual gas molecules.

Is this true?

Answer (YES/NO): NO